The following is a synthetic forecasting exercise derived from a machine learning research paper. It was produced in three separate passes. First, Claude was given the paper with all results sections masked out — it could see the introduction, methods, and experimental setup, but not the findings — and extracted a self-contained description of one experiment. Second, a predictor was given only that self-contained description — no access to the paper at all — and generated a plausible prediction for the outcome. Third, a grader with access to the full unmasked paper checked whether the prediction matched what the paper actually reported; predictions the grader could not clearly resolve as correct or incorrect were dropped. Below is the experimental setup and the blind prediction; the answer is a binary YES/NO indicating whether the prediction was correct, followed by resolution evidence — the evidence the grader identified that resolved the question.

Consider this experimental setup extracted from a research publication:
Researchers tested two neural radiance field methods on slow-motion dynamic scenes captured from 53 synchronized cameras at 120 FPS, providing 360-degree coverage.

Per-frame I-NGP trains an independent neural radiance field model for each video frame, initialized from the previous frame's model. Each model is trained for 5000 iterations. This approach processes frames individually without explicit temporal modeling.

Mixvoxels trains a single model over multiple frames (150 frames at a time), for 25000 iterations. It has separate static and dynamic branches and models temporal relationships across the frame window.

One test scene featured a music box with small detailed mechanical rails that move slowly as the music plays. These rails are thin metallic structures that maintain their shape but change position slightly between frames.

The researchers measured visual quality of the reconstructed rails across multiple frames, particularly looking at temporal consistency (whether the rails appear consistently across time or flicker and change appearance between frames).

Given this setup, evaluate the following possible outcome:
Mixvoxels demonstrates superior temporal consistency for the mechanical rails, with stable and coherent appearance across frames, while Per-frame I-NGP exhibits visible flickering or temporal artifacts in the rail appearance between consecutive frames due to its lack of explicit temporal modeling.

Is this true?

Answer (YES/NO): YES